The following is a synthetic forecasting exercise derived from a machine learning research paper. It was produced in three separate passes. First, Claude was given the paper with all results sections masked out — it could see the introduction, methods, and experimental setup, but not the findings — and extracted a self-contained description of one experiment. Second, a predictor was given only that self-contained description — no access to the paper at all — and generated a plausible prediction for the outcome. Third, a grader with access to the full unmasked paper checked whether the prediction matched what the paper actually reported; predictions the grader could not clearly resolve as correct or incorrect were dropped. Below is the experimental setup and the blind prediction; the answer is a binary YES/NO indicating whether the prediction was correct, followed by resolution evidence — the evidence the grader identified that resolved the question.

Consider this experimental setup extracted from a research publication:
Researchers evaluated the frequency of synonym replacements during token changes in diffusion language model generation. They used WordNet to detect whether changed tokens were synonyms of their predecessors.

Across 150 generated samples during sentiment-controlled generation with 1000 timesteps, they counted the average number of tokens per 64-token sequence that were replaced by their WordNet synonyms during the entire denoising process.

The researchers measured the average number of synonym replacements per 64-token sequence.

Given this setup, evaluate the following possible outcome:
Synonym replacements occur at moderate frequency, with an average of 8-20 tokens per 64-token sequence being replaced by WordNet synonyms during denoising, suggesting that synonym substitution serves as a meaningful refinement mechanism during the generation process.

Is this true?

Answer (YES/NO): NO